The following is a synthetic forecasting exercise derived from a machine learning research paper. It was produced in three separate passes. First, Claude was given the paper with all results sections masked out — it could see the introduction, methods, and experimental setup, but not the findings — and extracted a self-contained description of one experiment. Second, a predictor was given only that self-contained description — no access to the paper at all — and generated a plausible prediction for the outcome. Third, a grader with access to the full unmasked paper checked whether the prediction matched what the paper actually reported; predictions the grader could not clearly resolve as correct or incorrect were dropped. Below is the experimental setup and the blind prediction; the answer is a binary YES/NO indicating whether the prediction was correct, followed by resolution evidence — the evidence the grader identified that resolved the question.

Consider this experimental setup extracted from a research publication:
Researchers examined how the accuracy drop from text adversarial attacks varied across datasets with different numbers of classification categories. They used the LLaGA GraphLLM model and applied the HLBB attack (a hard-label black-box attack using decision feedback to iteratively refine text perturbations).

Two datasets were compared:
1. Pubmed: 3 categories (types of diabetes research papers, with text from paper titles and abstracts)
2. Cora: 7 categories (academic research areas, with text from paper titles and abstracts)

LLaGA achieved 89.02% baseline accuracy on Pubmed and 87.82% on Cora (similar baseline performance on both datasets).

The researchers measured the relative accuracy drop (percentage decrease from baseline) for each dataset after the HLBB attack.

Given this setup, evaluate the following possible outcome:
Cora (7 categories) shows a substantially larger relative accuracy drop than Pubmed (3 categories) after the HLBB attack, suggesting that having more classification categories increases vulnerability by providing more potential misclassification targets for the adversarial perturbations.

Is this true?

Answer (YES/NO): YES